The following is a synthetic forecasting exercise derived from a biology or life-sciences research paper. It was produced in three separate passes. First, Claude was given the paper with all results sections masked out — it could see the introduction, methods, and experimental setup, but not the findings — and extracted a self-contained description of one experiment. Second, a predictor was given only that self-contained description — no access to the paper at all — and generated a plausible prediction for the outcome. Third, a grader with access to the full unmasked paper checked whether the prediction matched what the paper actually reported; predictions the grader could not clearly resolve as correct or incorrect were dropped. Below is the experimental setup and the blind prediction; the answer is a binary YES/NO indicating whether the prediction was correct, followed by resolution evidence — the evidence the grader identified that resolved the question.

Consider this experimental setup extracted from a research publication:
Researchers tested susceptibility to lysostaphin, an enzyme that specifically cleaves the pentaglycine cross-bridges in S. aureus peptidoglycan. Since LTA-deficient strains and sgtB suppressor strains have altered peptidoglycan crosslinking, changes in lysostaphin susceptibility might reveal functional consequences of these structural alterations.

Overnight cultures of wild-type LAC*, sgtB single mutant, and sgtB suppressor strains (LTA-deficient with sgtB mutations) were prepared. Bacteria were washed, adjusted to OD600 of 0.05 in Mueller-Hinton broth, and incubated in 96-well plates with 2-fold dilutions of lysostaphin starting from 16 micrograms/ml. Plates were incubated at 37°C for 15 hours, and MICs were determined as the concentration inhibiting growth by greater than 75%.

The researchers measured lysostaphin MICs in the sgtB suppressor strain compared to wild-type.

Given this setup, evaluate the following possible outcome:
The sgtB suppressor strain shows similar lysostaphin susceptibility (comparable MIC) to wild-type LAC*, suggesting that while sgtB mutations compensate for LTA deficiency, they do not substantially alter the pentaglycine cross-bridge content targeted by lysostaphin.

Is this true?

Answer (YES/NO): NO